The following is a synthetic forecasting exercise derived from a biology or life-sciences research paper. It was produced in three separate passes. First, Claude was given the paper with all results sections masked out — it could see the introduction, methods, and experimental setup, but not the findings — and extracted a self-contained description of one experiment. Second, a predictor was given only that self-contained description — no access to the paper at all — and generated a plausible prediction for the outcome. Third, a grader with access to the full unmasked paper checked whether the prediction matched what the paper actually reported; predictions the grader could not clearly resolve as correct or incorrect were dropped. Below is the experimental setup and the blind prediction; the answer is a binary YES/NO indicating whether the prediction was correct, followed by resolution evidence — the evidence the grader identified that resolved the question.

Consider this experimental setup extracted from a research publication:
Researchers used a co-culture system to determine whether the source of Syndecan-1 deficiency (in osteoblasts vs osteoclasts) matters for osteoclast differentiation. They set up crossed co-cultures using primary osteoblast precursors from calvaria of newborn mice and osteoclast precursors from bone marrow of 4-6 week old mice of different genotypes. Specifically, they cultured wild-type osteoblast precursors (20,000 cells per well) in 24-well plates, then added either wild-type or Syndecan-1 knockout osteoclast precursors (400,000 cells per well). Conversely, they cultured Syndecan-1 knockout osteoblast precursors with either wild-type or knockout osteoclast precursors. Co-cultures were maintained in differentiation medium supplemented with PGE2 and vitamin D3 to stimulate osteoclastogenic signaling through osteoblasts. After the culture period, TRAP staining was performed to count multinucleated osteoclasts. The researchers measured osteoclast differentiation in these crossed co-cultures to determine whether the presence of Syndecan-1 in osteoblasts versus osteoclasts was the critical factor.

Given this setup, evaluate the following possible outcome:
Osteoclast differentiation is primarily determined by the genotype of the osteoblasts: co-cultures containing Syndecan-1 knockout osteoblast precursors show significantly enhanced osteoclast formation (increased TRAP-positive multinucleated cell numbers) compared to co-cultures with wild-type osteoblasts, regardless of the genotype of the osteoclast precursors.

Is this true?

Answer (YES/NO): NO